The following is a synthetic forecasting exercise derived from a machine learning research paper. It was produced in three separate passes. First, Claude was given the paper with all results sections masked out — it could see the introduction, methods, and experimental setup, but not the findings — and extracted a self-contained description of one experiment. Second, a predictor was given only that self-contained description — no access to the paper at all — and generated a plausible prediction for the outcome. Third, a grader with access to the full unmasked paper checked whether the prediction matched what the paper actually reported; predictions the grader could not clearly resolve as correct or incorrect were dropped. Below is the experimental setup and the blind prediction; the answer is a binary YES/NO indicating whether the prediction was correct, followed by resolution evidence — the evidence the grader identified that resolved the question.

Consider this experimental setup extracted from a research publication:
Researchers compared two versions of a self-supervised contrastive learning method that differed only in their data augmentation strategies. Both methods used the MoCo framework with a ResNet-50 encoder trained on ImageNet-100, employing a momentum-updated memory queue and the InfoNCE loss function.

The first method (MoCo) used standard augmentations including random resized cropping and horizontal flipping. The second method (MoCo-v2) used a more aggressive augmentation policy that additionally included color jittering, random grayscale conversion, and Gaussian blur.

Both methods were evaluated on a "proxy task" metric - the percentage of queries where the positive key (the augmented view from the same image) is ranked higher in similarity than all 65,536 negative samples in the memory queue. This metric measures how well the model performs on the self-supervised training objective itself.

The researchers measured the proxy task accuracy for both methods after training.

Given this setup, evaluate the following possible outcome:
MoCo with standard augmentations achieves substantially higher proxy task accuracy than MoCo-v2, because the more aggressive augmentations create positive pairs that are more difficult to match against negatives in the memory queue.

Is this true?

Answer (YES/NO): YES